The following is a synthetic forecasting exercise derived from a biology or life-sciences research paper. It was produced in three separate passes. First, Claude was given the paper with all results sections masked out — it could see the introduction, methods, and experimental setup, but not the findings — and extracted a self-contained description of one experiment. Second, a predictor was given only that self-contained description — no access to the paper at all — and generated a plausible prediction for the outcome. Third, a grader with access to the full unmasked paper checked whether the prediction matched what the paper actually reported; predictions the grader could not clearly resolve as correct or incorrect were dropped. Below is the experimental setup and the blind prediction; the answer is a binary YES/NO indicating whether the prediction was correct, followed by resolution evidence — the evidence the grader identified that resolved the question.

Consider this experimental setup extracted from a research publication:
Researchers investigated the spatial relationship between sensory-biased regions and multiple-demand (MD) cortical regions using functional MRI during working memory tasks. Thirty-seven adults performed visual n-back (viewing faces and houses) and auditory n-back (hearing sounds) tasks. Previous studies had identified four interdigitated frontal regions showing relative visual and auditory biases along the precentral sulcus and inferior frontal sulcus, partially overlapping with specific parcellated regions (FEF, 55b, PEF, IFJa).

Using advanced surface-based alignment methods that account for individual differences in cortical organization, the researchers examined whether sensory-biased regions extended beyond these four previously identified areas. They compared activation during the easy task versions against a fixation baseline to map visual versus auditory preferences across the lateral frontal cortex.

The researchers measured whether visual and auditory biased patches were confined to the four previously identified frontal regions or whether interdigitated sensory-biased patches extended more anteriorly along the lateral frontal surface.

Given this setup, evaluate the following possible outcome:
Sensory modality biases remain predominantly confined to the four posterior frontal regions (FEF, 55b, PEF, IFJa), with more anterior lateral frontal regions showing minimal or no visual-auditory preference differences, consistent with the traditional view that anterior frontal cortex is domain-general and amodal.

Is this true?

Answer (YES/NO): NO